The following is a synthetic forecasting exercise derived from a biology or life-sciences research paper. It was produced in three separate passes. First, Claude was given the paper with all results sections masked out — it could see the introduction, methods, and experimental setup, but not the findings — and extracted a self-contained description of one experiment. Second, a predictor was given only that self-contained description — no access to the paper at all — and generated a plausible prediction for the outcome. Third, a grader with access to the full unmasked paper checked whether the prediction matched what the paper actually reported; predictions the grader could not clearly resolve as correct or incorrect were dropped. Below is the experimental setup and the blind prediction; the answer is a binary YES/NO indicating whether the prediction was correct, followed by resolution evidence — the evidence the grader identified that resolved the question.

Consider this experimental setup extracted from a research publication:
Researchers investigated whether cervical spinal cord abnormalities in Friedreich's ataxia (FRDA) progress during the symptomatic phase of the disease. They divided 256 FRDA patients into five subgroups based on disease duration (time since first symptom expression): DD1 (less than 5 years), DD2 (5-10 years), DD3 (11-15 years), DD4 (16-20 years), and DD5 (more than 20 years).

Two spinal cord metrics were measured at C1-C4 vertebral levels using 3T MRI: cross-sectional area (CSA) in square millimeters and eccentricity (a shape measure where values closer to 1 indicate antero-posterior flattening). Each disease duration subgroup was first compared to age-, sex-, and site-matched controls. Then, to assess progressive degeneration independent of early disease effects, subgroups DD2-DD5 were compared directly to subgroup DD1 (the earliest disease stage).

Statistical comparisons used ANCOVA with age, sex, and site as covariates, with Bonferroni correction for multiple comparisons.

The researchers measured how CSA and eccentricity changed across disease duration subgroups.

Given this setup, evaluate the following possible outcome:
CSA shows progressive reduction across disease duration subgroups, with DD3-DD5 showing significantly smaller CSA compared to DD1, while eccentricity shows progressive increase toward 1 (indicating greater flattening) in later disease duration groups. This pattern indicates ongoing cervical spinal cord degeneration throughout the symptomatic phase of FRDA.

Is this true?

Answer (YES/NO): NO